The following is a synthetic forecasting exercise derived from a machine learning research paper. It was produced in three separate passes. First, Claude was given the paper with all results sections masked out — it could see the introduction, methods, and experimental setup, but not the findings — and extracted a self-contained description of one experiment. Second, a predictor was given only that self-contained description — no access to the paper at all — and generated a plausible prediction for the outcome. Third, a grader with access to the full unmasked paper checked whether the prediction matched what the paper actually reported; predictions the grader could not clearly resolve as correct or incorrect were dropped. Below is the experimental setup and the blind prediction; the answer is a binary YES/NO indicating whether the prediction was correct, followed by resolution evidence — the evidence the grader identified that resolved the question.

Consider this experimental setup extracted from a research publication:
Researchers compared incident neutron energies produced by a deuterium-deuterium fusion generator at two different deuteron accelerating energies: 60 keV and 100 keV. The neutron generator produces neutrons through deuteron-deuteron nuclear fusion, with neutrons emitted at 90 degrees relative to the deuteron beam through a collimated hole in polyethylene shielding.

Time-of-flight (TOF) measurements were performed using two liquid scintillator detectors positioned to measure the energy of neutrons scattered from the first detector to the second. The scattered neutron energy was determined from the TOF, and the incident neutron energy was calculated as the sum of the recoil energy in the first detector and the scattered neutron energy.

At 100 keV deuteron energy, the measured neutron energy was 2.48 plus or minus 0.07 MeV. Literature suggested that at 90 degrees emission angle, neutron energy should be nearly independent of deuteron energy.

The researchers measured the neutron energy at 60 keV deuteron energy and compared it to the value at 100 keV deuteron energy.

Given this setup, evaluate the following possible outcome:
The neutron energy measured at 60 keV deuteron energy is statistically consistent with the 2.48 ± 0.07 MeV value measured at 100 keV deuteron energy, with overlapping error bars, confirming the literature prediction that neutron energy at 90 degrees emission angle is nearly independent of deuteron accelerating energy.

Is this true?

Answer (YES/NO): NO